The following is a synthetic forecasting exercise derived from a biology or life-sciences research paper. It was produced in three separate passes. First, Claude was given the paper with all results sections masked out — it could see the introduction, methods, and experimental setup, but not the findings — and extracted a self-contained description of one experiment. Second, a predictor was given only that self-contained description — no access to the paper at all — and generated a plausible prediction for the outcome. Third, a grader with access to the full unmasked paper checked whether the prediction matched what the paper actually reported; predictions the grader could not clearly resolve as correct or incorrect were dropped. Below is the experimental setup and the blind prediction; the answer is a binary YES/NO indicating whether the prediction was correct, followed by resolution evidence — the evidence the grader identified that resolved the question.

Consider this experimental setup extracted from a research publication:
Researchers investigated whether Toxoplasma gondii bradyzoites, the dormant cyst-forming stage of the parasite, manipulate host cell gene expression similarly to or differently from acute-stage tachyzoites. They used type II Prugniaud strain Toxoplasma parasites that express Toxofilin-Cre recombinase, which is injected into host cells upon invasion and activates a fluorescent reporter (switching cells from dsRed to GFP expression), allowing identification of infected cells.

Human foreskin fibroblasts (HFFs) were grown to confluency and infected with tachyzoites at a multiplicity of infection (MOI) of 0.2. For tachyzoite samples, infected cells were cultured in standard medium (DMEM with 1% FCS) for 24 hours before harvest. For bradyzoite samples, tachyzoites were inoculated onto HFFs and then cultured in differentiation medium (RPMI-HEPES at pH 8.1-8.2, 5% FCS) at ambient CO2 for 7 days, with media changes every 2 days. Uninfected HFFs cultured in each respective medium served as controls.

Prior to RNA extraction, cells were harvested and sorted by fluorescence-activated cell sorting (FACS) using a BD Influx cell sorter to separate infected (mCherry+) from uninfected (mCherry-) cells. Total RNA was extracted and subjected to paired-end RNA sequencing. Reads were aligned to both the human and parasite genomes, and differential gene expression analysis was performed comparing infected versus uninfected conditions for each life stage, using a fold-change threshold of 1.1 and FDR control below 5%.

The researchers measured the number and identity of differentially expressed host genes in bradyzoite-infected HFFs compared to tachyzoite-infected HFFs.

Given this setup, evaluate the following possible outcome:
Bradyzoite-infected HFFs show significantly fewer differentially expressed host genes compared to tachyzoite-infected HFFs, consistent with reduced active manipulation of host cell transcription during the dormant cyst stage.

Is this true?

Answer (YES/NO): NO